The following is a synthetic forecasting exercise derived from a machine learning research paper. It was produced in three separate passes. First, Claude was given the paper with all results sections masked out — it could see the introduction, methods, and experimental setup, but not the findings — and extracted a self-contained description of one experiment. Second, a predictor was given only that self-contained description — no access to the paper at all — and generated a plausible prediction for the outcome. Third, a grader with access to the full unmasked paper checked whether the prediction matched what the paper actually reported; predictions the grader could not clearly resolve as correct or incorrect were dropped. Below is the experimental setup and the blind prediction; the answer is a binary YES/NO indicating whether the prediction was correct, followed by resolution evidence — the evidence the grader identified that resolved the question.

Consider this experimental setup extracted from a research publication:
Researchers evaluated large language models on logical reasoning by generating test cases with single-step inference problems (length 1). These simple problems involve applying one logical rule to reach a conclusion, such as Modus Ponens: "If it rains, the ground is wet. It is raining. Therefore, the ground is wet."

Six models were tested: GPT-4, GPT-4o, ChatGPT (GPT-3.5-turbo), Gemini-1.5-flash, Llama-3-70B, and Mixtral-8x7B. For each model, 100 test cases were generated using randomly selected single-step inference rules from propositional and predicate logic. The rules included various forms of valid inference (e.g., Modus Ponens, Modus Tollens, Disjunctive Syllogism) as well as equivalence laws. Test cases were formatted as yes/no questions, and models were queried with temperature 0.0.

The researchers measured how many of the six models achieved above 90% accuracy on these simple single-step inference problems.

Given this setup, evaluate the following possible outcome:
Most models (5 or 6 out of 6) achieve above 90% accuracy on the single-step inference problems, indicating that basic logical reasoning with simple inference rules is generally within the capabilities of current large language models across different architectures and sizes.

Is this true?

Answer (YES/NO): NO